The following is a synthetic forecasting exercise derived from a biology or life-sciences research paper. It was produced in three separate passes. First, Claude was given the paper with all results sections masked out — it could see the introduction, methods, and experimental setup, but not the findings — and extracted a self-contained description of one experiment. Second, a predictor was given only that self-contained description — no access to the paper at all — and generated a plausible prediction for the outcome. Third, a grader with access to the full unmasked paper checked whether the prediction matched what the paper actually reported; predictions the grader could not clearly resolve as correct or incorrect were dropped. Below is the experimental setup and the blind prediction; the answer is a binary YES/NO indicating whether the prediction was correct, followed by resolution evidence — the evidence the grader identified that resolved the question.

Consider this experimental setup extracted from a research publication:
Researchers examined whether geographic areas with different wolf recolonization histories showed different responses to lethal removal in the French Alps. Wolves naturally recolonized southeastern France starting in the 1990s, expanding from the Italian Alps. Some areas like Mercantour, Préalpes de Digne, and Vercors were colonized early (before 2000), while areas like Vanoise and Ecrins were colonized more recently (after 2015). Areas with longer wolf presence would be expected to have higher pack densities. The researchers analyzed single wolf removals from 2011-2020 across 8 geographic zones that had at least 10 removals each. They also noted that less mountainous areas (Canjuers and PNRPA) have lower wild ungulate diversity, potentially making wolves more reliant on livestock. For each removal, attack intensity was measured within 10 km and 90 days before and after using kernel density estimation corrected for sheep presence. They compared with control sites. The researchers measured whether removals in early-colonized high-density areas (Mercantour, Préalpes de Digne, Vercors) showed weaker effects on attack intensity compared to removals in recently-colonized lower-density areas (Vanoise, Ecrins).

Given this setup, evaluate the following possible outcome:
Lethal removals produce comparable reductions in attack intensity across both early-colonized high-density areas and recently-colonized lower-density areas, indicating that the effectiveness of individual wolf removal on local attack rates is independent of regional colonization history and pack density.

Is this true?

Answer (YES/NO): NO